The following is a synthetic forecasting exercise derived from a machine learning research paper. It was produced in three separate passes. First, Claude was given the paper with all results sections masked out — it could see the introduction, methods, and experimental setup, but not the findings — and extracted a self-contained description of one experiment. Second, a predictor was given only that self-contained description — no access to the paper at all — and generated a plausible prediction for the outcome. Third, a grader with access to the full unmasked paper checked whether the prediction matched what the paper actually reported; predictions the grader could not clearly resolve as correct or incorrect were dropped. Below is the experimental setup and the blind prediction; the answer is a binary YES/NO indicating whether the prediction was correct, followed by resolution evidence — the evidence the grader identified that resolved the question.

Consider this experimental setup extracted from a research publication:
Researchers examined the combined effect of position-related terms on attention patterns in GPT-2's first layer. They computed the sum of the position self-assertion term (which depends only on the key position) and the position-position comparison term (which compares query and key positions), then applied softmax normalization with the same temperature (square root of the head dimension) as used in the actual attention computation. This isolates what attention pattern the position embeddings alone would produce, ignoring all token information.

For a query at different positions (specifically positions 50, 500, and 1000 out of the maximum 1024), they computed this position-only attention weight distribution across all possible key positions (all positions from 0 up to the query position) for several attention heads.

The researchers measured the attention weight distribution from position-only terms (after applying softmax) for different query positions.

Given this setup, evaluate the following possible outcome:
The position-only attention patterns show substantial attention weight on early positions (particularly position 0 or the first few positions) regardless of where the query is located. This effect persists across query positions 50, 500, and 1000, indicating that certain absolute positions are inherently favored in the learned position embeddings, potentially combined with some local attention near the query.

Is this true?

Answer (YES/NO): NO